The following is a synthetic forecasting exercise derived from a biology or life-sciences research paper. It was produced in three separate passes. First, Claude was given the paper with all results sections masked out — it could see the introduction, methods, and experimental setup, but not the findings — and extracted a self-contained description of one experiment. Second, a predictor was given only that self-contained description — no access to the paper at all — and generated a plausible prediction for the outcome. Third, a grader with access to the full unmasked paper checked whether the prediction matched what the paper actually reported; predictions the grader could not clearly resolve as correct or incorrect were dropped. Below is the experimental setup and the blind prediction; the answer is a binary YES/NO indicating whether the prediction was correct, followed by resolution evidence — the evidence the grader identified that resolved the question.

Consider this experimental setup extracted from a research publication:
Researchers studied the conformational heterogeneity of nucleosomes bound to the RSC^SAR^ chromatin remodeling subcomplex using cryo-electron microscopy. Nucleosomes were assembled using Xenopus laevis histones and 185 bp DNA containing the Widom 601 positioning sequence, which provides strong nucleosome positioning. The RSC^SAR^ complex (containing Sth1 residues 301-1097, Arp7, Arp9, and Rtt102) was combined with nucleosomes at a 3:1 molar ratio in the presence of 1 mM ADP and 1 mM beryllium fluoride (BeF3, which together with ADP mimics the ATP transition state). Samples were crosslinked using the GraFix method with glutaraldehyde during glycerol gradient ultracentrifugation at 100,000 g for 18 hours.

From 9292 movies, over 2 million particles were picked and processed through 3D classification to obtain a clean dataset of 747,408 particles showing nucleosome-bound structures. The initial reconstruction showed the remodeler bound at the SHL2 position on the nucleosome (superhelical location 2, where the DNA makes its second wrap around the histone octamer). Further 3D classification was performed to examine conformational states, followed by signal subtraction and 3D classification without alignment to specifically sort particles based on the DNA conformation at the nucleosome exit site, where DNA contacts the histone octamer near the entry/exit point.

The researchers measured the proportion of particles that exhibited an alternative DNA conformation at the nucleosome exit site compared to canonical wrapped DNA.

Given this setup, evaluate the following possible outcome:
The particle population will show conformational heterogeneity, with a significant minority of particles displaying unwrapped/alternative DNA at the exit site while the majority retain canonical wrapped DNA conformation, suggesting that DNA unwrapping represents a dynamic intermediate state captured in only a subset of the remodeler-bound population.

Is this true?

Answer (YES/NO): YES